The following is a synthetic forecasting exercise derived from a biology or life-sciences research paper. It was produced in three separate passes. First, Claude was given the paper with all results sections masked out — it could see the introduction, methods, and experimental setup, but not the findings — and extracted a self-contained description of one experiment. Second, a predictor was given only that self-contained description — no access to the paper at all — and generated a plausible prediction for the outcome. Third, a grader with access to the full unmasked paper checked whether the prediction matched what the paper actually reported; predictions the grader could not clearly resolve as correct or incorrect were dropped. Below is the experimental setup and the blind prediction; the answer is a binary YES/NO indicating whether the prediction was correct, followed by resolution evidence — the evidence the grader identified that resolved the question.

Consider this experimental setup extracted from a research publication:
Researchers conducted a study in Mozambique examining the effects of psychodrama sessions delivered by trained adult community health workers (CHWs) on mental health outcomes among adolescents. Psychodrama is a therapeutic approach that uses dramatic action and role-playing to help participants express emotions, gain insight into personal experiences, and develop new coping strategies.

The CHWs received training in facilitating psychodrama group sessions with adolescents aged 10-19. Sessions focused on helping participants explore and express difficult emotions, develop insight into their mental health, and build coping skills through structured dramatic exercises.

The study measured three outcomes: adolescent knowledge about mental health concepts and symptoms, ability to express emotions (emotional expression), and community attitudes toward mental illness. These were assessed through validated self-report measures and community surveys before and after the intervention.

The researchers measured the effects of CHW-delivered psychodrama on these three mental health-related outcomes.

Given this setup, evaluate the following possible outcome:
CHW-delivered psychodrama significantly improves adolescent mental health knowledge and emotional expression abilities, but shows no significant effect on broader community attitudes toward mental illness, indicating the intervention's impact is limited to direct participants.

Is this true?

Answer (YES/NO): NO